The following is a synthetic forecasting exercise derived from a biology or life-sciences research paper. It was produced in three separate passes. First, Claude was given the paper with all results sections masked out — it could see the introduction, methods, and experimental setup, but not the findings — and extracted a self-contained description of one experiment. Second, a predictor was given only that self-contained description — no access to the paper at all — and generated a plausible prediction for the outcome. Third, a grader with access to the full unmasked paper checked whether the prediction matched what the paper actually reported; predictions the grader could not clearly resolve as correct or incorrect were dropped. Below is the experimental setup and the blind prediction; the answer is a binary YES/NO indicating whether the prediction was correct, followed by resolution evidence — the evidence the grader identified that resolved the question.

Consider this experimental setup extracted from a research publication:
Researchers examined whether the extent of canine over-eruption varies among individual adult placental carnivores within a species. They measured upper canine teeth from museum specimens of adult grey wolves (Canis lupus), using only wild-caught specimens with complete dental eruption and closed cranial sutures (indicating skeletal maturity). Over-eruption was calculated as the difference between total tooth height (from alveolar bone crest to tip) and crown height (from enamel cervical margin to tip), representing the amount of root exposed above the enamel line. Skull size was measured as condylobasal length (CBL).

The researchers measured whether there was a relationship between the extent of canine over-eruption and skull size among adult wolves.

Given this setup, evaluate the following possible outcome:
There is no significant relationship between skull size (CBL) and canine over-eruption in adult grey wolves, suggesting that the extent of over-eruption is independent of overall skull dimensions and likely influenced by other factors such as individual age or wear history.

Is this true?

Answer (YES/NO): YES